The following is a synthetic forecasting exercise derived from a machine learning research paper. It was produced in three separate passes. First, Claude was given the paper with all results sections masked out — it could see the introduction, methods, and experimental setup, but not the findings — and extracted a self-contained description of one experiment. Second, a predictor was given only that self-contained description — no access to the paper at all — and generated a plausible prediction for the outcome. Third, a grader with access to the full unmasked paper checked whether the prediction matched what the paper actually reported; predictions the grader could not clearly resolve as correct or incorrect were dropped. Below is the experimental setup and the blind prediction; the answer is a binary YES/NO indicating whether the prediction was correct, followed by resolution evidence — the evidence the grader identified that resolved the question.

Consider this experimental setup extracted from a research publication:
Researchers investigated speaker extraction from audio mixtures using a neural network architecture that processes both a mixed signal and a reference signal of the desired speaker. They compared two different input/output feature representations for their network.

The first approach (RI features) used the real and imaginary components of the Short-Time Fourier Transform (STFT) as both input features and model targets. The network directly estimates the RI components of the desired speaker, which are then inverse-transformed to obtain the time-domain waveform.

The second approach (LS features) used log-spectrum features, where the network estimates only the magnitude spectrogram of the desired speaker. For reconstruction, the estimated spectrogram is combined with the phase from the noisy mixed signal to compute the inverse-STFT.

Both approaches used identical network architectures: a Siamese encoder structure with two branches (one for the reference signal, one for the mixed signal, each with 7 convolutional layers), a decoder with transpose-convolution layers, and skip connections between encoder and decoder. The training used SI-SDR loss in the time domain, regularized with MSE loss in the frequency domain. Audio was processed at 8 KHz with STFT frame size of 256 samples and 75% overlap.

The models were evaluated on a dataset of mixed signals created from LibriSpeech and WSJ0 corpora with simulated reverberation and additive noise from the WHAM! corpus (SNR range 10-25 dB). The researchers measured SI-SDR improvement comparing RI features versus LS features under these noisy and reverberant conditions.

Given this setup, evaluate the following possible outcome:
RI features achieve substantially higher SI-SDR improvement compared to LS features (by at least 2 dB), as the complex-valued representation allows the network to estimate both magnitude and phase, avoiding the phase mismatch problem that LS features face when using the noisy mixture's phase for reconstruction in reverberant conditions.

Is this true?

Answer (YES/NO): NO